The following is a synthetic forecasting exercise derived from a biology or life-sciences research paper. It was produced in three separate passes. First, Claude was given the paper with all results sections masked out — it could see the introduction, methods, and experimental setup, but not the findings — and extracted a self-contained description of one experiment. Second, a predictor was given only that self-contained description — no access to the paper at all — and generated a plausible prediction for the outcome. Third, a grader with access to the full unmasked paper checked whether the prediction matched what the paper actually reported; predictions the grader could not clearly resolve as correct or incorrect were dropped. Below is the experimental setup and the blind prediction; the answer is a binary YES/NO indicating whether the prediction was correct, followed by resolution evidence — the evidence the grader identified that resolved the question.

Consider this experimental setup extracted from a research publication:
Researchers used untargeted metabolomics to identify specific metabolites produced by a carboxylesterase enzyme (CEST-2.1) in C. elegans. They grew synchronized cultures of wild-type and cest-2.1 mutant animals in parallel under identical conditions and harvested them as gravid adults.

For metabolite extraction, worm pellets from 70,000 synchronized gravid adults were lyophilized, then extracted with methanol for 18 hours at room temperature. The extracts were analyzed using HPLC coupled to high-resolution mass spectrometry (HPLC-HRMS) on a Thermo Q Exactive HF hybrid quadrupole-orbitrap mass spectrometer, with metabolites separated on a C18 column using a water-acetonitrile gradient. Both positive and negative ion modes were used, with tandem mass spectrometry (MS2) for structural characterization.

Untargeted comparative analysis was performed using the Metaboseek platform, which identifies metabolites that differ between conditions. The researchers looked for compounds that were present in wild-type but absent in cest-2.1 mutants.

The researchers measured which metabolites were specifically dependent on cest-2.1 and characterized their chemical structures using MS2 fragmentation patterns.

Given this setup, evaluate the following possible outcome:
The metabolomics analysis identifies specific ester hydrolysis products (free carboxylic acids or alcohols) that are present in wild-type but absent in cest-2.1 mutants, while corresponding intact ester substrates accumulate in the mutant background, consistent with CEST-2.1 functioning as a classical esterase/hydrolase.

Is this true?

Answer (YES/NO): NO